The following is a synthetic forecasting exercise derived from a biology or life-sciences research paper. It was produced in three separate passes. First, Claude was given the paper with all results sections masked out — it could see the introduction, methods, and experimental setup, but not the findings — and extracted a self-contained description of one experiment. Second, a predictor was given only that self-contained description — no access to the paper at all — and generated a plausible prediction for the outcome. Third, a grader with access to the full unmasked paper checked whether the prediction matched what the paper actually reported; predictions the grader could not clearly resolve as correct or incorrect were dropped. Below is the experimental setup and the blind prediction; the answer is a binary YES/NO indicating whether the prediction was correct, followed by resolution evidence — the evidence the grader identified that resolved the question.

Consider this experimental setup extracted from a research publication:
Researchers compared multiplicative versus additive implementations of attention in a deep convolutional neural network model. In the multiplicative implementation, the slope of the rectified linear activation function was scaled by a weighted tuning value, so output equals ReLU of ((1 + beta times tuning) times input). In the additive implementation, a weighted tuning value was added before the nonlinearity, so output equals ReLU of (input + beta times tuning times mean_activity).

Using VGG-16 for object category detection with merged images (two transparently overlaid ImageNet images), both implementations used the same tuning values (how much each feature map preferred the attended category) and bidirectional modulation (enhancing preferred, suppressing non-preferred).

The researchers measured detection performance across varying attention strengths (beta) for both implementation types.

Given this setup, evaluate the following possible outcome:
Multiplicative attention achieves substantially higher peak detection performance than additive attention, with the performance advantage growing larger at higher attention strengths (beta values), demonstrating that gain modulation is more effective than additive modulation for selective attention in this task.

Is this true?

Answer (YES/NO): NO